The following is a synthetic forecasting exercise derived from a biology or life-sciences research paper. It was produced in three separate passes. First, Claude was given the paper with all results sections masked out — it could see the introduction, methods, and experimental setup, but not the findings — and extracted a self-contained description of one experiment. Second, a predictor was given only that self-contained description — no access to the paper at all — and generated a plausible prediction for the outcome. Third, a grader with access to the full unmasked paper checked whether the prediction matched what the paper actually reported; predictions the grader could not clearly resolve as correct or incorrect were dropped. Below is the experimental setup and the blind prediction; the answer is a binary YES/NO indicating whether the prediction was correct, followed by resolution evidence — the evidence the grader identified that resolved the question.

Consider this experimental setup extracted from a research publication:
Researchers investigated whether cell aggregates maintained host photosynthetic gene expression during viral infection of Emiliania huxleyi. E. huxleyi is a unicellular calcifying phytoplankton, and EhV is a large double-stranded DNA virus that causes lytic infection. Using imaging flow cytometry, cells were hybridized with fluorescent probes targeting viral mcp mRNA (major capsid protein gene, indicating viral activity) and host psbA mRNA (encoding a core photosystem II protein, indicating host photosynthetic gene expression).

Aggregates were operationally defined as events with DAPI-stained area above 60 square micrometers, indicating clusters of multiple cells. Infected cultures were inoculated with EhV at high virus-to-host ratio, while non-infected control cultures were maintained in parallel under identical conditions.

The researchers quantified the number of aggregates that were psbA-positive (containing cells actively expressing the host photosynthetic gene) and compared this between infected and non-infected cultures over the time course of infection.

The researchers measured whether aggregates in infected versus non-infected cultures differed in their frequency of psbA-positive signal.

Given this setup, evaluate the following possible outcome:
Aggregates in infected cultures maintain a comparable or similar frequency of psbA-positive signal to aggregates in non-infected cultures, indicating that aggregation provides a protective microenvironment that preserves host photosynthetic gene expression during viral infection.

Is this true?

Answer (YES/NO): NO